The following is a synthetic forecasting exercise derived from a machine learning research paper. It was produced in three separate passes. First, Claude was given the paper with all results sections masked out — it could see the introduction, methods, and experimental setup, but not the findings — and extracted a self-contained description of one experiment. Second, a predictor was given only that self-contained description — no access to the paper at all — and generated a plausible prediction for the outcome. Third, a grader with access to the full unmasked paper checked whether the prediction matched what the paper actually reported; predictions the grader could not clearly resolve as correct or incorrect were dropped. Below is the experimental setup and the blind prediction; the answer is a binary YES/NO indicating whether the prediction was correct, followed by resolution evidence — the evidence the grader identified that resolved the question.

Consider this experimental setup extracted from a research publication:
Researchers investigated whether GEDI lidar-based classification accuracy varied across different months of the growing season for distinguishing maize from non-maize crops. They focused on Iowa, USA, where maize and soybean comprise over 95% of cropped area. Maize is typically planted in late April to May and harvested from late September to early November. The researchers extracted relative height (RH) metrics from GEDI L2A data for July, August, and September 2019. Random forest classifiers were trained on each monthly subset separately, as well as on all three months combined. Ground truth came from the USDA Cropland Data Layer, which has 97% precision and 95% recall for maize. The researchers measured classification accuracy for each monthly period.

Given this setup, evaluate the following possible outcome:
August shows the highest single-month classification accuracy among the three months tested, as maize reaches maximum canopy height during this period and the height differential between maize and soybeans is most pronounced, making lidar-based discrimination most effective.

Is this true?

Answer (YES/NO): YES